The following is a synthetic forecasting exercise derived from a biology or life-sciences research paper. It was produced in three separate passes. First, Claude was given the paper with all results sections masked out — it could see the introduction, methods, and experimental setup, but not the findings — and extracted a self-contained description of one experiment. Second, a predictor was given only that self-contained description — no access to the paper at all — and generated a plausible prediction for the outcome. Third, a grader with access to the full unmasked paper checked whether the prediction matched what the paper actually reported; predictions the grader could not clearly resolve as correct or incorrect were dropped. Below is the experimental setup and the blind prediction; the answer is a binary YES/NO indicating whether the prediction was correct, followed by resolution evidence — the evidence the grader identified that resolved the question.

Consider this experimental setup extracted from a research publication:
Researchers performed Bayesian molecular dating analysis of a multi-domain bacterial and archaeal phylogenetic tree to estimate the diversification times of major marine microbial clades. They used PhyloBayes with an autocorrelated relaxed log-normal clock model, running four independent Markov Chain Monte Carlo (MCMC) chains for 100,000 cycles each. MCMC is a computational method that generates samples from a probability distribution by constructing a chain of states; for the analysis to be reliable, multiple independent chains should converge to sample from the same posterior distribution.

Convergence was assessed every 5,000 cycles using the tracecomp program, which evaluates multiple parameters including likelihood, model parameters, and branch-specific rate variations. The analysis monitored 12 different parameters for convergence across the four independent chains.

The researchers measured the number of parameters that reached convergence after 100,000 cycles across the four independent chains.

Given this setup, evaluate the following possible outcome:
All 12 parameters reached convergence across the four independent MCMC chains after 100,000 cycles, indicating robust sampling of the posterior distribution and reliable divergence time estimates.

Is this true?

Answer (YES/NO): NO